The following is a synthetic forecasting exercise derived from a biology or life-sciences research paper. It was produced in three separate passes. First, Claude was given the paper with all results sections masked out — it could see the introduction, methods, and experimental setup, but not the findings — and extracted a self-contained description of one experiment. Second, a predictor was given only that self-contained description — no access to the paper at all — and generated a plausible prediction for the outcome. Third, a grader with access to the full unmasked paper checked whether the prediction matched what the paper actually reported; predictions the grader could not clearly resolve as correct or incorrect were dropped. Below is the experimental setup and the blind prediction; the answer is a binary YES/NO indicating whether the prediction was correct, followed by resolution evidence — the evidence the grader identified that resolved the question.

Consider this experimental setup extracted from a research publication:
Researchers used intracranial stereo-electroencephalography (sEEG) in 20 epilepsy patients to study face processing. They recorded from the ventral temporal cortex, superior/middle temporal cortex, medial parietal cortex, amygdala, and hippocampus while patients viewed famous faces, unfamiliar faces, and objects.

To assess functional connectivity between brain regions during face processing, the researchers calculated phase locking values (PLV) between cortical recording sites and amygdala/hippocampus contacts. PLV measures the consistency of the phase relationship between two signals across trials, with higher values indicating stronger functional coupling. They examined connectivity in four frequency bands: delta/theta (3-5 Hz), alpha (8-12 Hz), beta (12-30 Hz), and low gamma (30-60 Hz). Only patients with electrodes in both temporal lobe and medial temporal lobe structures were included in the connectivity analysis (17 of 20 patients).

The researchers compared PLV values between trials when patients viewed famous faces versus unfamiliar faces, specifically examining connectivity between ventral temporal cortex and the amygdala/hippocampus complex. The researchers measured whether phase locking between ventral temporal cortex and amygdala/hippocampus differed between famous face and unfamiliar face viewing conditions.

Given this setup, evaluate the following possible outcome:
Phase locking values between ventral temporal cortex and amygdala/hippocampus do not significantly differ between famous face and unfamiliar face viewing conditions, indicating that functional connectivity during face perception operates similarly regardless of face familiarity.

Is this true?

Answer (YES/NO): NO